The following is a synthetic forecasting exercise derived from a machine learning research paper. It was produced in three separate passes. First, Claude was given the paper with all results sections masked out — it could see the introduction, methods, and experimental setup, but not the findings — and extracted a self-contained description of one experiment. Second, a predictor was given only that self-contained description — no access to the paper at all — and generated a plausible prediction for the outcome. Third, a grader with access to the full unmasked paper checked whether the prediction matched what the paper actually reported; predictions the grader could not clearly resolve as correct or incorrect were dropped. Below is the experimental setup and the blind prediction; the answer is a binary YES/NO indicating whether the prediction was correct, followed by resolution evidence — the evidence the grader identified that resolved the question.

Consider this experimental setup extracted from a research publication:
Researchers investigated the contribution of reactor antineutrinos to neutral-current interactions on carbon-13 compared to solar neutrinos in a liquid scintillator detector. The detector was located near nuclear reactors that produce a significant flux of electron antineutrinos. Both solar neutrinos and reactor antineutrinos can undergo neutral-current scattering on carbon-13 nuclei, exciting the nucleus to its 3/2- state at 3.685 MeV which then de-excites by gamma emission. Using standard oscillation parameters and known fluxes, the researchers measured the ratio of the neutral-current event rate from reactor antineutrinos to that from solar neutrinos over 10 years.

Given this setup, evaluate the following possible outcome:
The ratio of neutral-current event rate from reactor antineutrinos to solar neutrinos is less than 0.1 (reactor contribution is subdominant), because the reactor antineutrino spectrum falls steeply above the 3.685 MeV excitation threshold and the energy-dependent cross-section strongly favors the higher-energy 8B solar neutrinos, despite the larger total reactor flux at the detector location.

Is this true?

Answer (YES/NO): YES